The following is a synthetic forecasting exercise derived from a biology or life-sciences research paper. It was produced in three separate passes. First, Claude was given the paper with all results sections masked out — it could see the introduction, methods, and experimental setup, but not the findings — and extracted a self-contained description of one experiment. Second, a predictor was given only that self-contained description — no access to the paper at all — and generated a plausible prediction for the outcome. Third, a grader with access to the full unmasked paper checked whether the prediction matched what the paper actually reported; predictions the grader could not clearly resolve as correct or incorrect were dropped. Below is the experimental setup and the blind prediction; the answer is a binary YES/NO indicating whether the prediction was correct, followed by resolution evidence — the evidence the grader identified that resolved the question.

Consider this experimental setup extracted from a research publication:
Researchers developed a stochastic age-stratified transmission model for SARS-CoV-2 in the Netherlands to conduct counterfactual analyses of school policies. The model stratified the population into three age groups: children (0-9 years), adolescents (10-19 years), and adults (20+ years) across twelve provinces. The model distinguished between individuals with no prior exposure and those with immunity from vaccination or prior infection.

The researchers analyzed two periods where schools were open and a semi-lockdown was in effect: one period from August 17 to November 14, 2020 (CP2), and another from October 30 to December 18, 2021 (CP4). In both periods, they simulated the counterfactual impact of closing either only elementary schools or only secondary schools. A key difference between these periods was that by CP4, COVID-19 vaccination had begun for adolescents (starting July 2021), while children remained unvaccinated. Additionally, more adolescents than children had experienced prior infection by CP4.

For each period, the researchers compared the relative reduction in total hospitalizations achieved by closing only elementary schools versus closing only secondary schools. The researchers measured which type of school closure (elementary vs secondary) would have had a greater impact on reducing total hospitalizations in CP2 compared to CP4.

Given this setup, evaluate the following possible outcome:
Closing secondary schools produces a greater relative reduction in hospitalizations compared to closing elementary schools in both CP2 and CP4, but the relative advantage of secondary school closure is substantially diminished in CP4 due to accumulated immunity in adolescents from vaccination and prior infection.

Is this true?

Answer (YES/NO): NO